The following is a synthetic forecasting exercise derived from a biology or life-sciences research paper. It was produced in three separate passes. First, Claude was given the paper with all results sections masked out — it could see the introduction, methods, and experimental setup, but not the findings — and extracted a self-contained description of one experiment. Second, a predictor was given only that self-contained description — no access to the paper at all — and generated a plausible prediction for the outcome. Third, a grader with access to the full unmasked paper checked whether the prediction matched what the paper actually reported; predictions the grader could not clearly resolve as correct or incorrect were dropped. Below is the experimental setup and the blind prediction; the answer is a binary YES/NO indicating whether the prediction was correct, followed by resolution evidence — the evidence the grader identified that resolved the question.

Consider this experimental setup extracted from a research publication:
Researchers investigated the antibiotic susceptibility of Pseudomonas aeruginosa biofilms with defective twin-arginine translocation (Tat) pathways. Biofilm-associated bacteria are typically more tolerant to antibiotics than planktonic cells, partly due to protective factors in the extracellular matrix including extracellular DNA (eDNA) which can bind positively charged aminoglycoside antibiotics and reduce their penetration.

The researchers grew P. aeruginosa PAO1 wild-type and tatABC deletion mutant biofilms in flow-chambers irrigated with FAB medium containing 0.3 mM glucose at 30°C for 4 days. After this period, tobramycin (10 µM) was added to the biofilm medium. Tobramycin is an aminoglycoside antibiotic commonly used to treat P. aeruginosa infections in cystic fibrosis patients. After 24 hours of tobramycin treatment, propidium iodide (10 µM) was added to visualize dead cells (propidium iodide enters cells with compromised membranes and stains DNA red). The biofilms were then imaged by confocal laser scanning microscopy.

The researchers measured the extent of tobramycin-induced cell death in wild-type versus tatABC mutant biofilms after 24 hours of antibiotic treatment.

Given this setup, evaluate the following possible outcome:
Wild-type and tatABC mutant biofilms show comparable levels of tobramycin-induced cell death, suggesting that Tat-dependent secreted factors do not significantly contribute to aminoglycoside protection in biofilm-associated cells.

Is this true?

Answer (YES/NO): NO